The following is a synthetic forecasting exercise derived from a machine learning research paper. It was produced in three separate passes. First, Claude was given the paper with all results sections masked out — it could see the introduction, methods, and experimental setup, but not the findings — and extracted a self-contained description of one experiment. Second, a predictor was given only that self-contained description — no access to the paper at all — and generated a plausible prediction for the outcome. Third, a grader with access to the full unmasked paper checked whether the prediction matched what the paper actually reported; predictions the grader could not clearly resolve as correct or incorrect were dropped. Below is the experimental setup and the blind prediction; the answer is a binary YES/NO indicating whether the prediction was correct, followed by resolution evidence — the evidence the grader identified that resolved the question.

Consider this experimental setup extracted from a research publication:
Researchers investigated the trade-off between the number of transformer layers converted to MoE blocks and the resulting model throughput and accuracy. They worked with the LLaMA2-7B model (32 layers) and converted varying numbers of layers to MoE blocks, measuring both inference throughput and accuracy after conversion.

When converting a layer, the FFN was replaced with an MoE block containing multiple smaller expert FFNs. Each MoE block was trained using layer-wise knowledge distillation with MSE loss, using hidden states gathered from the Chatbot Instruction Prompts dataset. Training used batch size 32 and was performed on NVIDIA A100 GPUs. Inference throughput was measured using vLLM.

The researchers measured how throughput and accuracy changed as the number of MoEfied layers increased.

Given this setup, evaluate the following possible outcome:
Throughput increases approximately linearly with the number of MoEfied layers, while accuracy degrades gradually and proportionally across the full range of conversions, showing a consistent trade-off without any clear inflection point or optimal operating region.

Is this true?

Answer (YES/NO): NO